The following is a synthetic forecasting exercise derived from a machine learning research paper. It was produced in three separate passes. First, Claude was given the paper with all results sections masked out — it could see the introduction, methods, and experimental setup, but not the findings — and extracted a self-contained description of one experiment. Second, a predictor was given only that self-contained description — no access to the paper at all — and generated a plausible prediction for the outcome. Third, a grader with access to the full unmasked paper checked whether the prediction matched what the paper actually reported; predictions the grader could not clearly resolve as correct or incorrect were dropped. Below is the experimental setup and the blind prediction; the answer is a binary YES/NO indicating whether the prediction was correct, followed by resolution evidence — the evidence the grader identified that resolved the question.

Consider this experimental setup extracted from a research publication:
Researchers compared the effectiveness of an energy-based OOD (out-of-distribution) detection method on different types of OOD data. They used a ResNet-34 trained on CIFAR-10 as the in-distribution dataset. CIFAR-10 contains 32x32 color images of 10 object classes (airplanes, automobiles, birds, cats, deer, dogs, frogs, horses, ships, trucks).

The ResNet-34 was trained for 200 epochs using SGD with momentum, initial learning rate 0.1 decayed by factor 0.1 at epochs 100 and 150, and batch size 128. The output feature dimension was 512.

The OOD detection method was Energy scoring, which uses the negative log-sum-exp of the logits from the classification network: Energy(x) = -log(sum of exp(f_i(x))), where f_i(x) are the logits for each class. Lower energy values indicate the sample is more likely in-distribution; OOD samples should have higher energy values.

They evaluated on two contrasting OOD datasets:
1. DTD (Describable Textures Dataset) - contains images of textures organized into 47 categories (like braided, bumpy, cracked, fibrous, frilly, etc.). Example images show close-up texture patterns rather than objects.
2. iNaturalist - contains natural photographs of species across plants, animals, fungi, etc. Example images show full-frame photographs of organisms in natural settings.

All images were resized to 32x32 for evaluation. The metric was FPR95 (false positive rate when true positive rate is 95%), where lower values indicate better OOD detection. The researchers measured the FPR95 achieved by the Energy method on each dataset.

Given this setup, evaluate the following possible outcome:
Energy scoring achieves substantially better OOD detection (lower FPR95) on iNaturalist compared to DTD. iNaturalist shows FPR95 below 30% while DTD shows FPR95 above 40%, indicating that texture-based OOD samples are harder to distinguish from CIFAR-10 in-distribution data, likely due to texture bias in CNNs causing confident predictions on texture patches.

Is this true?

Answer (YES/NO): NO